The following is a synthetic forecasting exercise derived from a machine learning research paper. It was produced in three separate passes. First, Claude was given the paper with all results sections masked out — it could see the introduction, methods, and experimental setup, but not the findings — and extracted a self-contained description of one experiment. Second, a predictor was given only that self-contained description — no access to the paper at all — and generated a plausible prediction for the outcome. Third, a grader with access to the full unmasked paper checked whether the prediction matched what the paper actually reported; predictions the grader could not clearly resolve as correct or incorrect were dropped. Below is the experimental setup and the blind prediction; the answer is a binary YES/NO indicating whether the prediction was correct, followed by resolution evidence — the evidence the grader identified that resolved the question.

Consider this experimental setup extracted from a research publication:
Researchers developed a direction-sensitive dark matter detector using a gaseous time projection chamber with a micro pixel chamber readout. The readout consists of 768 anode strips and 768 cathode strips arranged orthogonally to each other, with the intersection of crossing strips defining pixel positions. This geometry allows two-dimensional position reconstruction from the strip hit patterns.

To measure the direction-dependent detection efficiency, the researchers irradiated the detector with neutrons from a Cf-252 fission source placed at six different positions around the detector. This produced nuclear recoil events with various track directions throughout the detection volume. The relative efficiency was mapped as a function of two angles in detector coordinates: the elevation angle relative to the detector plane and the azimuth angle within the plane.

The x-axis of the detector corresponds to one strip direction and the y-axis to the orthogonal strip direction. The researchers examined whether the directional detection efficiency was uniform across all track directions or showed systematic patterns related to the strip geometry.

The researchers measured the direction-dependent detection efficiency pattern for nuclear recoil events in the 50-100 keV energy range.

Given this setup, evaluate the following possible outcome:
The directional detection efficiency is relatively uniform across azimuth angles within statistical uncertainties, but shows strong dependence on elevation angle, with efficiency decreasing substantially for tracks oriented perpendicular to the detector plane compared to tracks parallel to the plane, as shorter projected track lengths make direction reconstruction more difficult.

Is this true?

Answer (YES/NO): NO